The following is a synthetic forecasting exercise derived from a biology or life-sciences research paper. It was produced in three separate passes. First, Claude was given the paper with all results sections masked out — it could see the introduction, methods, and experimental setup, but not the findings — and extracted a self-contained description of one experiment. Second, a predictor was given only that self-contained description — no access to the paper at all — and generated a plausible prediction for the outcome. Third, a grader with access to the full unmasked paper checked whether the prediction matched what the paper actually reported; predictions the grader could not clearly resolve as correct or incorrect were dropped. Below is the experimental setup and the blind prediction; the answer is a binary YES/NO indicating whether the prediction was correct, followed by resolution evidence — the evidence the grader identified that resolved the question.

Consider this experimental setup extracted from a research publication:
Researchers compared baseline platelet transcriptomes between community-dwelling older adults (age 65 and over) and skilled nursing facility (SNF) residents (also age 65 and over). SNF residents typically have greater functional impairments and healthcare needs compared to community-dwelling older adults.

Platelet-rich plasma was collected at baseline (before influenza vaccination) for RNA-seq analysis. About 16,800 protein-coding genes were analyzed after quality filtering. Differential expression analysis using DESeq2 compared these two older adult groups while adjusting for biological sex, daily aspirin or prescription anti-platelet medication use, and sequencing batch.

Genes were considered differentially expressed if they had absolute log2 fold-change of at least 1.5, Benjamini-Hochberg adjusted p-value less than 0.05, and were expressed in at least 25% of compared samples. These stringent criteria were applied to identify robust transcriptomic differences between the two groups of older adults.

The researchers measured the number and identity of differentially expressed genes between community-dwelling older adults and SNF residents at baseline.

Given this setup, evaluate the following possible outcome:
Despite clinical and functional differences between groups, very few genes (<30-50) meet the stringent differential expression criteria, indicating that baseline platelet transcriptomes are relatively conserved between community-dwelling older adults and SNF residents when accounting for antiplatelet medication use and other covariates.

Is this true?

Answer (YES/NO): NO